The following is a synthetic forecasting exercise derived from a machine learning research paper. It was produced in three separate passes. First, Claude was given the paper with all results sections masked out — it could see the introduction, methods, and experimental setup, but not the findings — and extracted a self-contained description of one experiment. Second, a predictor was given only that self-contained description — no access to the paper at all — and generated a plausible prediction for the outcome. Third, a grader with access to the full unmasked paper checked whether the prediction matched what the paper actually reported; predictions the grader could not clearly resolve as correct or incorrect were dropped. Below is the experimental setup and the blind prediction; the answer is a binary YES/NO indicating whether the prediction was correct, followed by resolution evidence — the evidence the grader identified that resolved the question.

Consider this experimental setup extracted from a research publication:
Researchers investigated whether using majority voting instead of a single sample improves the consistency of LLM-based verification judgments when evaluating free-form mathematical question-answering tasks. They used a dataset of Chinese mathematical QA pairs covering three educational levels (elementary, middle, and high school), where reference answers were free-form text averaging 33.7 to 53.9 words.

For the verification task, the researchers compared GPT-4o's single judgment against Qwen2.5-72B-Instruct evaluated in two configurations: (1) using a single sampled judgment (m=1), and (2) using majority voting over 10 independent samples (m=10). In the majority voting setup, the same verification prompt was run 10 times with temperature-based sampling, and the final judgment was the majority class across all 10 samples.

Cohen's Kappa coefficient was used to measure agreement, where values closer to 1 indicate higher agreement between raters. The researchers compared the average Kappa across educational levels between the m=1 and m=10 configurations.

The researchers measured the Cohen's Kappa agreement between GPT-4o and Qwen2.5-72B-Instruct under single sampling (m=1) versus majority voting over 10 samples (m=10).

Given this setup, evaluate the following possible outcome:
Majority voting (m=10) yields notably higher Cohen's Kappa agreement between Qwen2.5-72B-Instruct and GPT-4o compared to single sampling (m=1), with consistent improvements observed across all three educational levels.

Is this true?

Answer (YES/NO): NO